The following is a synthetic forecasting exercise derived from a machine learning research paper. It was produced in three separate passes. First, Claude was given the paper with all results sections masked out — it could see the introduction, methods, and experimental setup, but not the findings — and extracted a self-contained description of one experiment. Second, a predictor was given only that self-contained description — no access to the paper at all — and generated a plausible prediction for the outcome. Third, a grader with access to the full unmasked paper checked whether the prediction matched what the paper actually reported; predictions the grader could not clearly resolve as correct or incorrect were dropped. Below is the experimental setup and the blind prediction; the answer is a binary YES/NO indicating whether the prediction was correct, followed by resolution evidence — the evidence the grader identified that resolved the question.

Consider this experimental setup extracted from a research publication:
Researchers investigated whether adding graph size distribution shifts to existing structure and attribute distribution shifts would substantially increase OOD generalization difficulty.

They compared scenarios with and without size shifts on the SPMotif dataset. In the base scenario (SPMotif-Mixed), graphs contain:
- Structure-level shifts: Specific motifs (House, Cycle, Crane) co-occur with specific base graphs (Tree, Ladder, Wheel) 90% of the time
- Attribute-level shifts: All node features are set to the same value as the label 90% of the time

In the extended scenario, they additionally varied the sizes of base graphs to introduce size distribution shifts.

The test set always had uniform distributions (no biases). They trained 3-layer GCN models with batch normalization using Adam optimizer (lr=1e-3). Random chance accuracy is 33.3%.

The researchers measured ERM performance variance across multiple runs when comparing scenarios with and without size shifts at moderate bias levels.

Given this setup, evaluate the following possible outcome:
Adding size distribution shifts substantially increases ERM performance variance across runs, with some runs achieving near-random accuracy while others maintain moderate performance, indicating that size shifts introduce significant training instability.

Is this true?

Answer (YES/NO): NO